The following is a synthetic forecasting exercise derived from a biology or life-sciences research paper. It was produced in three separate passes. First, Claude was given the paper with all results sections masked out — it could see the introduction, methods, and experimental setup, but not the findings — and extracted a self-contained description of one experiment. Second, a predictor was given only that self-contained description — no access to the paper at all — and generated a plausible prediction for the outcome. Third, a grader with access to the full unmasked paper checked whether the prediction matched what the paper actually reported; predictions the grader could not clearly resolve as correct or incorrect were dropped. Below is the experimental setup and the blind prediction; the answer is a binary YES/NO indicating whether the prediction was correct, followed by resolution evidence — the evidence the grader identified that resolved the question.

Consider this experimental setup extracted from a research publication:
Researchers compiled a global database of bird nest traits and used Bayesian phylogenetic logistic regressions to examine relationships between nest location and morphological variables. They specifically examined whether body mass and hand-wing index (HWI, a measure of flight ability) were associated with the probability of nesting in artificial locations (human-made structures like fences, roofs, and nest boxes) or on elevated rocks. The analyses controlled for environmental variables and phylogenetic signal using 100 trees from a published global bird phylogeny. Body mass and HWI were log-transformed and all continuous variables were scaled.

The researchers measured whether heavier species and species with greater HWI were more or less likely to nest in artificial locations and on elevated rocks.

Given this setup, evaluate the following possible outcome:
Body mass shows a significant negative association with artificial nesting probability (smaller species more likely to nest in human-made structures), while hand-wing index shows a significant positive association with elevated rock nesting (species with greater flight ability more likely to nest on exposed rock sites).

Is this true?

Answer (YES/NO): NO